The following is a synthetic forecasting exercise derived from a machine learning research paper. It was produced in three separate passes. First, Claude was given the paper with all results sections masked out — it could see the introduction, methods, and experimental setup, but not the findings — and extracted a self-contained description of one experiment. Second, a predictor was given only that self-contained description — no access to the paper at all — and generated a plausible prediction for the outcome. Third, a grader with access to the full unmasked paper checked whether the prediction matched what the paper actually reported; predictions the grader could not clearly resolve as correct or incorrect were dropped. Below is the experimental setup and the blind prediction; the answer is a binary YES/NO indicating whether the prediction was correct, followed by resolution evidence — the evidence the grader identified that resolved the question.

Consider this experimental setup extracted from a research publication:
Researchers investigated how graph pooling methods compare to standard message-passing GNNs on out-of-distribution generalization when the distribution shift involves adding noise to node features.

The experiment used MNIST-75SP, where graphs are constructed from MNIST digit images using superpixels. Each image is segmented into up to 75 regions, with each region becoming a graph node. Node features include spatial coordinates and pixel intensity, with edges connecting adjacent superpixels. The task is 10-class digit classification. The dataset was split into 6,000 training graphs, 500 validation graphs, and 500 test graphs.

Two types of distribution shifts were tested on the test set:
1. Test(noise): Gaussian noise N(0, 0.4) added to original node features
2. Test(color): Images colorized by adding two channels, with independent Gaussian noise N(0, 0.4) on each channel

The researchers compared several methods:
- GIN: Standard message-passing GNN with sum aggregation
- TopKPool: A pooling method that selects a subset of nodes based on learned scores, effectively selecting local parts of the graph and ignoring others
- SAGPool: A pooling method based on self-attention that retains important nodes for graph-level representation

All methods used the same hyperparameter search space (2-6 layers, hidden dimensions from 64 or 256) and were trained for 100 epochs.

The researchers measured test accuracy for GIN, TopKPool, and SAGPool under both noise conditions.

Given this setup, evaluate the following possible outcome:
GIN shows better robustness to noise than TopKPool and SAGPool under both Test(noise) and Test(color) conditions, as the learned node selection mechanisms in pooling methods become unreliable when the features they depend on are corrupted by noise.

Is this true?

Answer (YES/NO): YES